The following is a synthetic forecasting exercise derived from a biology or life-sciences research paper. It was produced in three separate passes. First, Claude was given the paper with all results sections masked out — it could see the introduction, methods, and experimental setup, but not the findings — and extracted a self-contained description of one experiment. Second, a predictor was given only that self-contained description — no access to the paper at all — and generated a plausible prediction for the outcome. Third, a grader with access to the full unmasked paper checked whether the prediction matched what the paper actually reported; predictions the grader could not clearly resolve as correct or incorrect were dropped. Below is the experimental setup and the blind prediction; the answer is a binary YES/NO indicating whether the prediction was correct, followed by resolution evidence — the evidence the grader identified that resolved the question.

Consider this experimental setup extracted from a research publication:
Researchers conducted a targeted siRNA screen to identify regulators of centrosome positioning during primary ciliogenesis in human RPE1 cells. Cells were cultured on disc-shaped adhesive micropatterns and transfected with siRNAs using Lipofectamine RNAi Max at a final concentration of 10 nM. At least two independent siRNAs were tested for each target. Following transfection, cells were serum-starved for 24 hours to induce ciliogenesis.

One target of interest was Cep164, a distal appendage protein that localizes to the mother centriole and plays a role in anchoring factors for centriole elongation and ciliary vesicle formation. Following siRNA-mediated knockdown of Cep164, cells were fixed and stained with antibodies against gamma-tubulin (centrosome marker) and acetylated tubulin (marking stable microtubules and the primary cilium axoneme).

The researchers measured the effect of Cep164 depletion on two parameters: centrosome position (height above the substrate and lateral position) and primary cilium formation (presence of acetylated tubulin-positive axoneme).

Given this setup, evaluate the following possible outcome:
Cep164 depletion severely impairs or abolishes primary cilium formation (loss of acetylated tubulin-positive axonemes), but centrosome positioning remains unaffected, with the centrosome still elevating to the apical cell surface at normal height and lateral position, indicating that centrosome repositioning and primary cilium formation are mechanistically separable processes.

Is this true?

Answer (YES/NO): NO